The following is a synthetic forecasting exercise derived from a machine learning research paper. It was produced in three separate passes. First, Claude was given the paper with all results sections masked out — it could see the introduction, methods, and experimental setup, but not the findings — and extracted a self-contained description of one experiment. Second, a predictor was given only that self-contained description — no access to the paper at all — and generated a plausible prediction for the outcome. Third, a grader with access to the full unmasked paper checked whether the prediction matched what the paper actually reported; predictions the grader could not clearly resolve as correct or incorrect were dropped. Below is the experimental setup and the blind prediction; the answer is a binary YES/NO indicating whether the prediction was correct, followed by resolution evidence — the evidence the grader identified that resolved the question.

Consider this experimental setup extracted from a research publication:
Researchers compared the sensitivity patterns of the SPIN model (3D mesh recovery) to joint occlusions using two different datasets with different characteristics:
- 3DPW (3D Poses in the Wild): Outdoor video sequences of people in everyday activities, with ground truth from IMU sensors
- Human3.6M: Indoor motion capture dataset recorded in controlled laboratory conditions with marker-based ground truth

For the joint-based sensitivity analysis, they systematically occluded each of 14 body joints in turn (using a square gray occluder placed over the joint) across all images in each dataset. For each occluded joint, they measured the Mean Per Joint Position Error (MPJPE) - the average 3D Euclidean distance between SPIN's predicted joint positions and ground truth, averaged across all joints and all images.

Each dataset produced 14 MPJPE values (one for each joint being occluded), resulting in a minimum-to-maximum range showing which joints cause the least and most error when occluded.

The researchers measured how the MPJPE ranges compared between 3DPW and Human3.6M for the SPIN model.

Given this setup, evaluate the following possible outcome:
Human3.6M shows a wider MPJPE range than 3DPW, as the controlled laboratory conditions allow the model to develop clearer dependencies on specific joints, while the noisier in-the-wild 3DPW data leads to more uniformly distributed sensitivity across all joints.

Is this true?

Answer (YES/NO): NO